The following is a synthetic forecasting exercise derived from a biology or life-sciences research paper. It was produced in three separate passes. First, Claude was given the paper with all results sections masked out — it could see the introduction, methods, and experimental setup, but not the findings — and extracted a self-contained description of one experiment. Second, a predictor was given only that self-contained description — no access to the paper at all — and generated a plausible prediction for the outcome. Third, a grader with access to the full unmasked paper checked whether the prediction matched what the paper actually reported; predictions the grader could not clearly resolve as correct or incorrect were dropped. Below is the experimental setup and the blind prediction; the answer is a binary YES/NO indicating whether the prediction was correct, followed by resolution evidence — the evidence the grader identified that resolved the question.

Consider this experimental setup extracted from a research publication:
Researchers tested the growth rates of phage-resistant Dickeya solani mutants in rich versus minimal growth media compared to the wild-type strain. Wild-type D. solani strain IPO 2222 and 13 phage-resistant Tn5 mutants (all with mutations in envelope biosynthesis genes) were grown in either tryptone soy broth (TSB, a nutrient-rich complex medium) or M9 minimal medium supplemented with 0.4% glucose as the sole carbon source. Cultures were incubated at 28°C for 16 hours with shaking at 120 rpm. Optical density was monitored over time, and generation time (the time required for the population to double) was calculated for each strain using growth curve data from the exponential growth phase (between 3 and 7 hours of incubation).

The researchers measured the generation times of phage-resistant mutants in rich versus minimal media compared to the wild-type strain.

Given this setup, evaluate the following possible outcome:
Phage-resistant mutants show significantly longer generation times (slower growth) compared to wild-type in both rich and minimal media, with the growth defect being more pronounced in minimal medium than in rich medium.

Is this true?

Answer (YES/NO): NO